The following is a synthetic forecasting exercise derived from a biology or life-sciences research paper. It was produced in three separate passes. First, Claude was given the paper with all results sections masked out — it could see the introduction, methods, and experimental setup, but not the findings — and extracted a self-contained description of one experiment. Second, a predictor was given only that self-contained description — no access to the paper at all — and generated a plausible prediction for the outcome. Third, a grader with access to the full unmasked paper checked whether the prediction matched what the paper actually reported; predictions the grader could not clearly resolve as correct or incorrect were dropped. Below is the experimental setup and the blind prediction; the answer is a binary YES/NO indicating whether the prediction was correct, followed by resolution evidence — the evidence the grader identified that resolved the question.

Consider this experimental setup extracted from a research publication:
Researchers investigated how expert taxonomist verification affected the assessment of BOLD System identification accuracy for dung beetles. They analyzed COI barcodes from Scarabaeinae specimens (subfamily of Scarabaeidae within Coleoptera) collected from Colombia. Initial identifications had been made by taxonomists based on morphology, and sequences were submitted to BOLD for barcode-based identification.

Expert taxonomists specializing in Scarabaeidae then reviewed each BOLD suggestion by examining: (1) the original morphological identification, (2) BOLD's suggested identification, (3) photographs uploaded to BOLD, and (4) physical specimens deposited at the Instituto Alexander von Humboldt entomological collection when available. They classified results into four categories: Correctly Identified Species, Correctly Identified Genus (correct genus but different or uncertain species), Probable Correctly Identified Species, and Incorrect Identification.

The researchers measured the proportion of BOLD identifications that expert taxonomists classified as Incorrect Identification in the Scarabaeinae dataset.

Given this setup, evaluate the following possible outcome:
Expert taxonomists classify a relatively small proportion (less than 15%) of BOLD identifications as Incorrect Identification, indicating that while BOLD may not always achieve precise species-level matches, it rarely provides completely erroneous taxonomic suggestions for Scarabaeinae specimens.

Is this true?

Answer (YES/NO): NO